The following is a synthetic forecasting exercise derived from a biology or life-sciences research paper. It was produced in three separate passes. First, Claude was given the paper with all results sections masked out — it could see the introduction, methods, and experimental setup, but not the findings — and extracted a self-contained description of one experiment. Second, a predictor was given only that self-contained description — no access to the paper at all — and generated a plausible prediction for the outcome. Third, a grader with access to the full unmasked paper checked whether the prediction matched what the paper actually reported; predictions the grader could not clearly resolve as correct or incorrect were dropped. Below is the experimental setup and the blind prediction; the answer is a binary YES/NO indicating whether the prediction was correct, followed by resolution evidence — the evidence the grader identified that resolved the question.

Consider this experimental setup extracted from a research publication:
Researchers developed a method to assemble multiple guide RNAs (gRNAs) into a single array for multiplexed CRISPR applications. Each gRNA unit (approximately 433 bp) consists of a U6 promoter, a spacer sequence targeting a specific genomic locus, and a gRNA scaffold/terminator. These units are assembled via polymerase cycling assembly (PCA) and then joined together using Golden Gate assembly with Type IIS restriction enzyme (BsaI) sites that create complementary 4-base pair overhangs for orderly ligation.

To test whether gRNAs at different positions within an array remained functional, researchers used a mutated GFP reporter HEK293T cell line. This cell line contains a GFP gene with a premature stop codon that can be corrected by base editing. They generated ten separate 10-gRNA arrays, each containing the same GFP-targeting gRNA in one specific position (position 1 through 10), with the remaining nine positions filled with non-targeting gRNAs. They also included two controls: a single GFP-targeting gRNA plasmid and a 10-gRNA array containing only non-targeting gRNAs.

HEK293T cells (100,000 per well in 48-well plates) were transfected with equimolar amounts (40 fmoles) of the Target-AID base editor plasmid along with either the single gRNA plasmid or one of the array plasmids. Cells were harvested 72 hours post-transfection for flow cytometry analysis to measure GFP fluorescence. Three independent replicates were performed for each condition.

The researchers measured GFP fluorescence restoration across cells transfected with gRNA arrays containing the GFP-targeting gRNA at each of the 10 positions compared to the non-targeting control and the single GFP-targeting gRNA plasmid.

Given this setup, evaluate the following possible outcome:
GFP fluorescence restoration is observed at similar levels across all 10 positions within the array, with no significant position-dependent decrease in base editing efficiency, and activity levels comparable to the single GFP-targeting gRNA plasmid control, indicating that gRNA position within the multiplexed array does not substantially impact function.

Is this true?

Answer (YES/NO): NO